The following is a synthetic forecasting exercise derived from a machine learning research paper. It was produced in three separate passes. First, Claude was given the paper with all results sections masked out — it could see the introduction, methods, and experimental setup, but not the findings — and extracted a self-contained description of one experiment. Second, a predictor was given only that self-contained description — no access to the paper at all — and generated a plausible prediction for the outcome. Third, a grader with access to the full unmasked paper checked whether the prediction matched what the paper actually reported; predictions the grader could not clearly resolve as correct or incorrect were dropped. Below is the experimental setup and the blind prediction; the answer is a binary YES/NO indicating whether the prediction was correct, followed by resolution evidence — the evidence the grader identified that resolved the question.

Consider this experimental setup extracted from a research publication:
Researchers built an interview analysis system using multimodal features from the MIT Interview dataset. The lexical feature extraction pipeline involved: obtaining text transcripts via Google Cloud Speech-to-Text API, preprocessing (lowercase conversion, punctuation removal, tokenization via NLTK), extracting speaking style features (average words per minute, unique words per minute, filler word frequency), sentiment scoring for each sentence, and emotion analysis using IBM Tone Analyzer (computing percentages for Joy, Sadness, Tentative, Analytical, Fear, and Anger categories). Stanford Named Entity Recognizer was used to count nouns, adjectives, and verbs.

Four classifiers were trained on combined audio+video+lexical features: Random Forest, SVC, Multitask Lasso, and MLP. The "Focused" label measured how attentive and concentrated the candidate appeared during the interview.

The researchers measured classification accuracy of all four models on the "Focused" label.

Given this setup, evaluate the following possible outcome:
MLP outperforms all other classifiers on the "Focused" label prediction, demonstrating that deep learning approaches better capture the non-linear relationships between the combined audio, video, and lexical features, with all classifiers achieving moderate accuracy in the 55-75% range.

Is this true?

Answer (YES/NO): NO